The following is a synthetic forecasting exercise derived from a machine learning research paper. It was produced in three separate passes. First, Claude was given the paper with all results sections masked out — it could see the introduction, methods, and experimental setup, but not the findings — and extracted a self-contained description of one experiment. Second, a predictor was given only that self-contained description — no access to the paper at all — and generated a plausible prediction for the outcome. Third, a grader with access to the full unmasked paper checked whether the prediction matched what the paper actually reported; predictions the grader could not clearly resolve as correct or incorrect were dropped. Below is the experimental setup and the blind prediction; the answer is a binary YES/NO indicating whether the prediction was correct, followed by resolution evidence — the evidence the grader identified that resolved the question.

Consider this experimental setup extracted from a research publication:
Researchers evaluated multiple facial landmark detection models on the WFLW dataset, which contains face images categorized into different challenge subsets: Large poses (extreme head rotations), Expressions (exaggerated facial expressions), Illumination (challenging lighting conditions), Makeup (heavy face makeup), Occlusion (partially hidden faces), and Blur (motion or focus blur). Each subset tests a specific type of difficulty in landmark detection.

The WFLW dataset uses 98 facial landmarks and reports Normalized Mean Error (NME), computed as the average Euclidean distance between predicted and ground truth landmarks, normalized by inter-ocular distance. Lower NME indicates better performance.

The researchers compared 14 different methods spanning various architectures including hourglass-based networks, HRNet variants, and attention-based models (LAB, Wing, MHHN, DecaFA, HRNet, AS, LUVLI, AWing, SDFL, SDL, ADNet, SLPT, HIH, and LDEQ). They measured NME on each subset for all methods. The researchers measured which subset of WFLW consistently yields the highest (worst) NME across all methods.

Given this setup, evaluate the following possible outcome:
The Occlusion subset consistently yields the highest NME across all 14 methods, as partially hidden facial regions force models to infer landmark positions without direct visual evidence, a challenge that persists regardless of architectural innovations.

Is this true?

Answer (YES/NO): NO